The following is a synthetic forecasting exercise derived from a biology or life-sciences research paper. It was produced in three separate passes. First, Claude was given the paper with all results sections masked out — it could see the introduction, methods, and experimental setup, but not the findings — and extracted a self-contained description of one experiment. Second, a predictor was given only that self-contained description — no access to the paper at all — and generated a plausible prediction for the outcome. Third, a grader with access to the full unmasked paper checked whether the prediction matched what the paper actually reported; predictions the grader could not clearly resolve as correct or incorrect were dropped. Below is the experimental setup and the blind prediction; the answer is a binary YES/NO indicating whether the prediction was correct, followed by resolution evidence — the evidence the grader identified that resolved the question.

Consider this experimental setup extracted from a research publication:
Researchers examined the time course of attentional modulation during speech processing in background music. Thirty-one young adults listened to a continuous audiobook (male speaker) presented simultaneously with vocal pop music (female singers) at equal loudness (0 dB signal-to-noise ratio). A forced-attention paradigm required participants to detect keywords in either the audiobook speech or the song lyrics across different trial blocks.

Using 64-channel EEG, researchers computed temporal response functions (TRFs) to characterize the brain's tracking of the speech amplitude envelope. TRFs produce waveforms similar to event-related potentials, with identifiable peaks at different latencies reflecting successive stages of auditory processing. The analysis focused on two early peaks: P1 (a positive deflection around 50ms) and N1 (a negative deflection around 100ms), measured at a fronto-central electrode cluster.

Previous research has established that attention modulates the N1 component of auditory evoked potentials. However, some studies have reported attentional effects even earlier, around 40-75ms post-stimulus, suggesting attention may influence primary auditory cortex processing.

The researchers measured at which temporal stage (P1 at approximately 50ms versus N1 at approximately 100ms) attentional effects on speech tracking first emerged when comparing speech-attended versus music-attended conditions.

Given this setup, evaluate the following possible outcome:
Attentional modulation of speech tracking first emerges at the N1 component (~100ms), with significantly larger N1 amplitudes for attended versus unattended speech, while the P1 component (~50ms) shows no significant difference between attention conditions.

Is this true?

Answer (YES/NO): NO